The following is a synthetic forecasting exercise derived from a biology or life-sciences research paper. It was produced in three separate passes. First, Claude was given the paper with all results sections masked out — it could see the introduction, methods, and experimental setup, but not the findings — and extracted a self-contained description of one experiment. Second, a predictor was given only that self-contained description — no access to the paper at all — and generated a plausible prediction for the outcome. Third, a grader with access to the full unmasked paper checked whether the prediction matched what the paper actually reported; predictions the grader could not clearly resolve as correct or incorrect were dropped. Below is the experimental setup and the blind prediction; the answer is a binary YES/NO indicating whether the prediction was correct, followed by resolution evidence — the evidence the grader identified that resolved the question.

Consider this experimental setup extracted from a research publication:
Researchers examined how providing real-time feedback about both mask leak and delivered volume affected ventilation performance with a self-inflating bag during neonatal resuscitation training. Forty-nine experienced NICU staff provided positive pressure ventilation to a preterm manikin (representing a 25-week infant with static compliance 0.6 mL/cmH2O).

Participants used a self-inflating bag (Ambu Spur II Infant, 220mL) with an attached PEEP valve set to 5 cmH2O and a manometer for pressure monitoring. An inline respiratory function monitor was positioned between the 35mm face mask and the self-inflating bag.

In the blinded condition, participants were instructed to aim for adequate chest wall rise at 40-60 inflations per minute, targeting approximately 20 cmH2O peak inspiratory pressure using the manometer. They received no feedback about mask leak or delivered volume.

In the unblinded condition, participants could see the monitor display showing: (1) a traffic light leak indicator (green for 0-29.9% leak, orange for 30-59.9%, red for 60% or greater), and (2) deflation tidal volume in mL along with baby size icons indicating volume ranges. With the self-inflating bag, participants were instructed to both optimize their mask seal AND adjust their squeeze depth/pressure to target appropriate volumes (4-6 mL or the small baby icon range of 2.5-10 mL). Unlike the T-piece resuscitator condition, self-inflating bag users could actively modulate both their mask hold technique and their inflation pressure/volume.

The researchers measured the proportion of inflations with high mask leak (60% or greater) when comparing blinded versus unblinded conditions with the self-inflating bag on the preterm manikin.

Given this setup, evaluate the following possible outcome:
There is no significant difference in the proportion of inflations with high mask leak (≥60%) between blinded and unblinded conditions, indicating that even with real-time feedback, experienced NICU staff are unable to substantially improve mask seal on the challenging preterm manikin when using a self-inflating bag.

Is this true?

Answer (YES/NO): NO